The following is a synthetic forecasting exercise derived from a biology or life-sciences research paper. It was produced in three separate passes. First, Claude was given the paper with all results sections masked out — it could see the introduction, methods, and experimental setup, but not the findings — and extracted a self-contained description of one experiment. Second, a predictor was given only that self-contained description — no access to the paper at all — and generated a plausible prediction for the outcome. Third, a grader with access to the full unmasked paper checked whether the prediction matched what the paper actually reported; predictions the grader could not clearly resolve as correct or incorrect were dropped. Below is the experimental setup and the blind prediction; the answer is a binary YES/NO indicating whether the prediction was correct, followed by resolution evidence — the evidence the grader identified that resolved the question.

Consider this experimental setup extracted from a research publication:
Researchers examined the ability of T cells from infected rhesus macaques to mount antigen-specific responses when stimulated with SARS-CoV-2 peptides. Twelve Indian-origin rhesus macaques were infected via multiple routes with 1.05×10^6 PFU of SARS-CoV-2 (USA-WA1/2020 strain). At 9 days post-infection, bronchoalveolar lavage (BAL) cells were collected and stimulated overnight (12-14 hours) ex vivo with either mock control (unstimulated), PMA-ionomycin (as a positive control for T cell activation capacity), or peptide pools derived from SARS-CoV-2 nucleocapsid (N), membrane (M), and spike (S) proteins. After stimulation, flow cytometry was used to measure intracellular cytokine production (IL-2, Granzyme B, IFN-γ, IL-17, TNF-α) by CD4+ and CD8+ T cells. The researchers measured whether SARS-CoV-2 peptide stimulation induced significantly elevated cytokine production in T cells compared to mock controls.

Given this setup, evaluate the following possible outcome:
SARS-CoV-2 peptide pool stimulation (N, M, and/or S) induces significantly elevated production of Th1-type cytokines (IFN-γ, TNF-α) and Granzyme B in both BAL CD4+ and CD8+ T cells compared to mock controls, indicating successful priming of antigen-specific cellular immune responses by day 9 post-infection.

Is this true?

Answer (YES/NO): NO